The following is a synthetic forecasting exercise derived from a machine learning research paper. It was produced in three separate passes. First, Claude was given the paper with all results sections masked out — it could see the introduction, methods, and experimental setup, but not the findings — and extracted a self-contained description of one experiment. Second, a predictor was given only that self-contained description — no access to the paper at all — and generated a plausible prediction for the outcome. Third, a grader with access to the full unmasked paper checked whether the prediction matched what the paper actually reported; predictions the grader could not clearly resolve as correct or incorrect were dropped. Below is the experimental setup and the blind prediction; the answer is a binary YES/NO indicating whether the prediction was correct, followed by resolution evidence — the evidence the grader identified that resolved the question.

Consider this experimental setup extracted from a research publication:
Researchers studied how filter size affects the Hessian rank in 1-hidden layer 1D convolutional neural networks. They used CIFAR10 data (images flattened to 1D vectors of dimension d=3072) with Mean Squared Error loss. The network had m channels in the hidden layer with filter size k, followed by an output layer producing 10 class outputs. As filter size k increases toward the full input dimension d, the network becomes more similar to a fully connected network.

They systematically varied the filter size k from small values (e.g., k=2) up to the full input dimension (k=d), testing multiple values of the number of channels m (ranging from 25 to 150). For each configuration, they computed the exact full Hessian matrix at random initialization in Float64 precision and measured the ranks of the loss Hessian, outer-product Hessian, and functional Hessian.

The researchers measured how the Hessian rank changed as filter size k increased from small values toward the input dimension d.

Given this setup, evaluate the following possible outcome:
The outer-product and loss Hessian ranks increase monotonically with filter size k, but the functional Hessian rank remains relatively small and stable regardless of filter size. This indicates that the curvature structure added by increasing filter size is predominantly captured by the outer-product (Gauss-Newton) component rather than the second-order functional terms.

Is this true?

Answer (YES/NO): NO